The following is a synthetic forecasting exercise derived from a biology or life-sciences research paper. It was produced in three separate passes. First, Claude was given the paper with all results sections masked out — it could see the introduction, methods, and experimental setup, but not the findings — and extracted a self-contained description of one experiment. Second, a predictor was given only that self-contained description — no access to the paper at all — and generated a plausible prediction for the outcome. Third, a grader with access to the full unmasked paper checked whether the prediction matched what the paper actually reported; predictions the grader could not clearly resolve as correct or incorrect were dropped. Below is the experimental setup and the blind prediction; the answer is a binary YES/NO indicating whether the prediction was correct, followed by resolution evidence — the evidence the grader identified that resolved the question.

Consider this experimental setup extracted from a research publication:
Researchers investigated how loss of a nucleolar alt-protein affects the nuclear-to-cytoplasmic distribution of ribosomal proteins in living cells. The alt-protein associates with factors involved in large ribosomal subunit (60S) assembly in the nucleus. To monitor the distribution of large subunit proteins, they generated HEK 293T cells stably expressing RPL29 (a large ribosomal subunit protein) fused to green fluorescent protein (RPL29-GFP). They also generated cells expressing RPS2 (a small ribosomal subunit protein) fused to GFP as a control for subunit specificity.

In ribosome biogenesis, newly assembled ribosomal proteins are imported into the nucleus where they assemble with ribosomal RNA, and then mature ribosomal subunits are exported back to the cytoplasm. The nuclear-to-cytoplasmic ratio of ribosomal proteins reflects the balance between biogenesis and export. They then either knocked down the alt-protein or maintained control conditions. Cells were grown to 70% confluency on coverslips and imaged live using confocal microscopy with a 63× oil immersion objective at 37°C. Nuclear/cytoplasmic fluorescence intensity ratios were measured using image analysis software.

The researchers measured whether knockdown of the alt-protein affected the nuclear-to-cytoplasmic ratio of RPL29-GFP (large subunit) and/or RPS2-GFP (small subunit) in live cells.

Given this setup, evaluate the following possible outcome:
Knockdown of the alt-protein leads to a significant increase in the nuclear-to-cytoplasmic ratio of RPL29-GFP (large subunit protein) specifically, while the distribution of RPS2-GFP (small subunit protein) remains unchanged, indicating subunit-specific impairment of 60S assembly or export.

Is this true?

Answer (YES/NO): NO